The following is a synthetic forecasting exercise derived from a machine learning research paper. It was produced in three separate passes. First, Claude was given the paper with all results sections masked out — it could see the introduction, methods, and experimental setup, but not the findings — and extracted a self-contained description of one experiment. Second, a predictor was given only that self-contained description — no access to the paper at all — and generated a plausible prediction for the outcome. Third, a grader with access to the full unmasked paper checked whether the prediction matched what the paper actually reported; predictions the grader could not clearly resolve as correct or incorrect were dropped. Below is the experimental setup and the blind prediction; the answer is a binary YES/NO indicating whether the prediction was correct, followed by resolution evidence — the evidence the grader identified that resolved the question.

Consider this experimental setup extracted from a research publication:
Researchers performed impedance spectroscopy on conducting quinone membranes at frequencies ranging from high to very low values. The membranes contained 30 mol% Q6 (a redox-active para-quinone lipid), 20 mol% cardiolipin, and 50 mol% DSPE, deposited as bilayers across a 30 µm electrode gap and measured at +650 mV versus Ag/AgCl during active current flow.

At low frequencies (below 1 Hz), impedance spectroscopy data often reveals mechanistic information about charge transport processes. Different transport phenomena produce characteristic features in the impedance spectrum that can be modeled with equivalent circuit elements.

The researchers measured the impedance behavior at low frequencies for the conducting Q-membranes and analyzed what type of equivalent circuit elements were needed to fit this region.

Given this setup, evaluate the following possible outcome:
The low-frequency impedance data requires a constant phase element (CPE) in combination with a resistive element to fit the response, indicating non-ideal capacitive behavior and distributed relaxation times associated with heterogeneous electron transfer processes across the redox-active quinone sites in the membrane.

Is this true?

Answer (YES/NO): NO